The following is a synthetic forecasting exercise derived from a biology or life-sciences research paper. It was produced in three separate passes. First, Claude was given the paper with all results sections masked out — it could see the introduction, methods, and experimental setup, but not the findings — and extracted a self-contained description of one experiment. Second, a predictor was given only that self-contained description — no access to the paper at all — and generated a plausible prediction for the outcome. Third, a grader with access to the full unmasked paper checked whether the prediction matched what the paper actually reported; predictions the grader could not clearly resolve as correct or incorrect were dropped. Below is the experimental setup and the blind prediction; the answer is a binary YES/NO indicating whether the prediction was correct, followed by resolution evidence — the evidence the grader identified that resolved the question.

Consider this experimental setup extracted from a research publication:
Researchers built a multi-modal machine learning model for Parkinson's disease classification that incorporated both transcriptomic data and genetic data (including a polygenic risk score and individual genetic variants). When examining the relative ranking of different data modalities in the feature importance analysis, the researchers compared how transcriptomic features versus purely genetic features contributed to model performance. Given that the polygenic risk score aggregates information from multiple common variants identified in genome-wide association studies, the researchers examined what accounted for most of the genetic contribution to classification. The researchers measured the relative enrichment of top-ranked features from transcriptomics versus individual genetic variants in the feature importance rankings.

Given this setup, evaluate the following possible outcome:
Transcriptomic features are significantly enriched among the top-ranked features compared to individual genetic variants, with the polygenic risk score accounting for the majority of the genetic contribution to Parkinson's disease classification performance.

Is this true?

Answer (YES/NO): YES